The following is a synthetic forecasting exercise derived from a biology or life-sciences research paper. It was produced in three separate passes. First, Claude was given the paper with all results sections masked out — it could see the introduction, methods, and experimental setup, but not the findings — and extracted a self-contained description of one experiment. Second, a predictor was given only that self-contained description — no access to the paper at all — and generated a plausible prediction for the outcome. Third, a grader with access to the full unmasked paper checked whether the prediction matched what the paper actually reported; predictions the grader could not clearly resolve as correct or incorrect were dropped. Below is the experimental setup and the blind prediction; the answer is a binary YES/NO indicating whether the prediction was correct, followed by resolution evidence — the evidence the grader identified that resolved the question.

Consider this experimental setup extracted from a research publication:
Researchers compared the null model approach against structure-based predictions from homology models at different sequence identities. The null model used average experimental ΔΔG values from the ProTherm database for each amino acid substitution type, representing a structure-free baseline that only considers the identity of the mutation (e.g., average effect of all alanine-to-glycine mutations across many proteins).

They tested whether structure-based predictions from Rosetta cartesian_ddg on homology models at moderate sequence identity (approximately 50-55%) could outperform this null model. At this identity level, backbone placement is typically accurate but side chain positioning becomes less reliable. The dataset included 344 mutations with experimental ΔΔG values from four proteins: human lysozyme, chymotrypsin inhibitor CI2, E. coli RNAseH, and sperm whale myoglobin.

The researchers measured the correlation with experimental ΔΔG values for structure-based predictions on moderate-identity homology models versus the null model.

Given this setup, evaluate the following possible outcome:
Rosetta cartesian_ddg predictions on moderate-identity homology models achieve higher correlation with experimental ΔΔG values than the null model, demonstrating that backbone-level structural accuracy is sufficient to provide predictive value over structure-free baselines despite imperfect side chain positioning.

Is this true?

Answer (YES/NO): YES